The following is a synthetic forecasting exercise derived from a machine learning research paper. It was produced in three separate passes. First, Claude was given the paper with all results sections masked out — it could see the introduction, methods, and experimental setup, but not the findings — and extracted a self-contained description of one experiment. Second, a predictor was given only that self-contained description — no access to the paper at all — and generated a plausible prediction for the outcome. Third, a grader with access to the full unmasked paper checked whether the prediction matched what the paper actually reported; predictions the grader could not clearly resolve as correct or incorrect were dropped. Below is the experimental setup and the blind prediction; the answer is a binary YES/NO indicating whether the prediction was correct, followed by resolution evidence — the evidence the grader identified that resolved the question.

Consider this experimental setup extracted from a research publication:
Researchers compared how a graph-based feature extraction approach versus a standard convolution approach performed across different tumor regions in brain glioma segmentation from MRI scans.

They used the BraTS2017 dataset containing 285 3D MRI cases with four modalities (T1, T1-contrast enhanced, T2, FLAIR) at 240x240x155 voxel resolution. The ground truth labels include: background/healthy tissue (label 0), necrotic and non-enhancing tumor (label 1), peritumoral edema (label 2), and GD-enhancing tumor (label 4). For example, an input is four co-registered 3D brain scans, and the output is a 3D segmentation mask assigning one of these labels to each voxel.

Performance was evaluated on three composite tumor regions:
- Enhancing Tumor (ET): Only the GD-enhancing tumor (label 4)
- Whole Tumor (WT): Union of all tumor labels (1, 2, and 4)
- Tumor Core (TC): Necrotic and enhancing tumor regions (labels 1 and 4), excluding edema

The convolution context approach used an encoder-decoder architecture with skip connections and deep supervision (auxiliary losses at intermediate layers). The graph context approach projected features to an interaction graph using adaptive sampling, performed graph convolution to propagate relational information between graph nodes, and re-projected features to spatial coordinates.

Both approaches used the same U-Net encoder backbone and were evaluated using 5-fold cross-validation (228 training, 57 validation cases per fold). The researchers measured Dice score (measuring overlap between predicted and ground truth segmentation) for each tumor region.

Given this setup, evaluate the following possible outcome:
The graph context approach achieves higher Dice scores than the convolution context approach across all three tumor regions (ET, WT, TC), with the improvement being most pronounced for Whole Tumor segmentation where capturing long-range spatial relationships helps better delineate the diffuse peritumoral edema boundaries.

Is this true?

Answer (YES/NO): NO